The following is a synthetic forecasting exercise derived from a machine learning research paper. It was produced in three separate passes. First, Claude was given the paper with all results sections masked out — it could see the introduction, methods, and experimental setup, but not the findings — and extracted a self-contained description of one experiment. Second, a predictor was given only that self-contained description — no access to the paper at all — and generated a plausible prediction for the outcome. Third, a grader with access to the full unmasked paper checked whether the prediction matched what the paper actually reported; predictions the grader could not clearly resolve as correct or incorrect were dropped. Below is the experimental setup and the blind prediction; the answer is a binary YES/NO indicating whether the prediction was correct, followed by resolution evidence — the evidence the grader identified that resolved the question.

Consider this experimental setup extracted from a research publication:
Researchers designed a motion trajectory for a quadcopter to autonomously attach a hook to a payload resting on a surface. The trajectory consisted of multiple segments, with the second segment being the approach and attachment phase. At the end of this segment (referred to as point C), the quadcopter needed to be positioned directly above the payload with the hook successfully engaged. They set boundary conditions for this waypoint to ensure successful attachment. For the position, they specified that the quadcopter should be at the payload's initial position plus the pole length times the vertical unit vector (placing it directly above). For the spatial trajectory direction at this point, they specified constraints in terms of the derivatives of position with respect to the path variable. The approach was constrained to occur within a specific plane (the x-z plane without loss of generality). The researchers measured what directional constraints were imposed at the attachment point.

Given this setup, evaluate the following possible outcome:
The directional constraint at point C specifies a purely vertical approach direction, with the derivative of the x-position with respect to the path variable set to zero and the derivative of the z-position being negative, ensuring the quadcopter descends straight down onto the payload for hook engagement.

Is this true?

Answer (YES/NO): NO